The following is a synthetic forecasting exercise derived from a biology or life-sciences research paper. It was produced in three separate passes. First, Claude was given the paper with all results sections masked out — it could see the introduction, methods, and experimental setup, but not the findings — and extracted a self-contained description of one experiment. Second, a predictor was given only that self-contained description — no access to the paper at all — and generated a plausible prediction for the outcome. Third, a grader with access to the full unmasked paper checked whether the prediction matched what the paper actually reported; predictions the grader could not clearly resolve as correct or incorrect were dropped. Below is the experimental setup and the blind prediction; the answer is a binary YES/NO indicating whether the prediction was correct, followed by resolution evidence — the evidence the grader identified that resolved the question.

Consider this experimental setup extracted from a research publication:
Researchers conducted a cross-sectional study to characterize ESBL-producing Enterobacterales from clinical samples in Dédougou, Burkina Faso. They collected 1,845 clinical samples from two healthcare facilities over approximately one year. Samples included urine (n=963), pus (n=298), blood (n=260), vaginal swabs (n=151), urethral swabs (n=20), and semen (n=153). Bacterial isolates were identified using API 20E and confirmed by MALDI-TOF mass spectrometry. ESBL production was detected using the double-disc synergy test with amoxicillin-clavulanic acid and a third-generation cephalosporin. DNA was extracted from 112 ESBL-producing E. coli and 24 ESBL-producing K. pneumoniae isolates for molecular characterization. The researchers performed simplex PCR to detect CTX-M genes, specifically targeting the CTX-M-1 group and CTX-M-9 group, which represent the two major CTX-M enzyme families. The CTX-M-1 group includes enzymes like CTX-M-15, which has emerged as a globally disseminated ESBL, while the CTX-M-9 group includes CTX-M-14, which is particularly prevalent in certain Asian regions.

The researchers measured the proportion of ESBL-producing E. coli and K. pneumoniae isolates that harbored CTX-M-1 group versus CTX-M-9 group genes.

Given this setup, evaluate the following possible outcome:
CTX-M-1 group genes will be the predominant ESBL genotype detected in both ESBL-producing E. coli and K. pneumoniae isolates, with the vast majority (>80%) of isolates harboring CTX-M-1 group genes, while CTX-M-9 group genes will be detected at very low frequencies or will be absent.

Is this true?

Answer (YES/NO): YES